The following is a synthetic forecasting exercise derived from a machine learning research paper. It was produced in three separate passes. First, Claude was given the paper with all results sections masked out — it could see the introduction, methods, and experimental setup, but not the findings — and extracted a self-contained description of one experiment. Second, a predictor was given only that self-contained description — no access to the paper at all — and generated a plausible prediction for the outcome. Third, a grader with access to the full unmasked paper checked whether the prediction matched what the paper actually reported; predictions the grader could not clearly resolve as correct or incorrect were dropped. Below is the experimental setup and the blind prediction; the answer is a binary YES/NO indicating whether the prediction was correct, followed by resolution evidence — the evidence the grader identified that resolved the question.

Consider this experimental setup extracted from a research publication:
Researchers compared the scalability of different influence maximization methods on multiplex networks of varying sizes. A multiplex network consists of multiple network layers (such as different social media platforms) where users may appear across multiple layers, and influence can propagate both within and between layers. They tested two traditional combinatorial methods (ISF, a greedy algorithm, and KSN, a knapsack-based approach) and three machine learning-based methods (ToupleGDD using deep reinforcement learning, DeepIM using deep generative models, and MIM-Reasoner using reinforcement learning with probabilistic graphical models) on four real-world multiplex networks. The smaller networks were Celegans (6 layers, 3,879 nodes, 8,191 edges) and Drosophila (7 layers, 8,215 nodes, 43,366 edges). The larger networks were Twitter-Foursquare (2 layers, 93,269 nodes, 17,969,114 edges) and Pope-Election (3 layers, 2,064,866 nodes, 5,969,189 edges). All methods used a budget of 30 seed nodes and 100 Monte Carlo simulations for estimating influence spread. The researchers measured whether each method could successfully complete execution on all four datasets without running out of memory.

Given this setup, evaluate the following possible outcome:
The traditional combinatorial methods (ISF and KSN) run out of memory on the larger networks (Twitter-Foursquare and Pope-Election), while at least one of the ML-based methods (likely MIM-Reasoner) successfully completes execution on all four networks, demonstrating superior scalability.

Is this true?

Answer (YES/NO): NO